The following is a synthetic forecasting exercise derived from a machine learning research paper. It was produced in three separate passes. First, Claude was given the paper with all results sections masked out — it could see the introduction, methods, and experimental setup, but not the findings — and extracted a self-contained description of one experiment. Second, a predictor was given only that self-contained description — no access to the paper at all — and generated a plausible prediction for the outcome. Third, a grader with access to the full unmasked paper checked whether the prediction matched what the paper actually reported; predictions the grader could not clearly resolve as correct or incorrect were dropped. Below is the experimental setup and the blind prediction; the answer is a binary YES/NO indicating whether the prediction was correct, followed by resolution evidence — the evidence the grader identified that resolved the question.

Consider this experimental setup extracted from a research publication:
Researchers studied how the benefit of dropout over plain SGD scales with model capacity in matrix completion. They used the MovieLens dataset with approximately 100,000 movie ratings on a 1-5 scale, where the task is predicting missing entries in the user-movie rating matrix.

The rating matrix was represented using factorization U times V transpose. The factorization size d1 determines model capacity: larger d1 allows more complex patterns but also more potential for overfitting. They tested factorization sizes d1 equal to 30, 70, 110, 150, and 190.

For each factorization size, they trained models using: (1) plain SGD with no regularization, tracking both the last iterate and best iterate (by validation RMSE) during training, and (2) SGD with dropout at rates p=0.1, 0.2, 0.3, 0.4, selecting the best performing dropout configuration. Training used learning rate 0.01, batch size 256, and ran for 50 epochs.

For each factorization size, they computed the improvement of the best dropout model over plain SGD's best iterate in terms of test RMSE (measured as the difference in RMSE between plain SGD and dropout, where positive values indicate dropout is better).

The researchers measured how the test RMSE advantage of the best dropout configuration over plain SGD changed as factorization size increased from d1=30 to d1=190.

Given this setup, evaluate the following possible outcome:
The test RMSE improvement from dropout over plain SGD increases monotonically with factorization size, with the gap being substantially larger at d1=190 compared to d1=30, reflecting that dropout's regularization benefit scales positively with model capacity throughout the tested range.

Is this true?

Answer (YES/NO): NO